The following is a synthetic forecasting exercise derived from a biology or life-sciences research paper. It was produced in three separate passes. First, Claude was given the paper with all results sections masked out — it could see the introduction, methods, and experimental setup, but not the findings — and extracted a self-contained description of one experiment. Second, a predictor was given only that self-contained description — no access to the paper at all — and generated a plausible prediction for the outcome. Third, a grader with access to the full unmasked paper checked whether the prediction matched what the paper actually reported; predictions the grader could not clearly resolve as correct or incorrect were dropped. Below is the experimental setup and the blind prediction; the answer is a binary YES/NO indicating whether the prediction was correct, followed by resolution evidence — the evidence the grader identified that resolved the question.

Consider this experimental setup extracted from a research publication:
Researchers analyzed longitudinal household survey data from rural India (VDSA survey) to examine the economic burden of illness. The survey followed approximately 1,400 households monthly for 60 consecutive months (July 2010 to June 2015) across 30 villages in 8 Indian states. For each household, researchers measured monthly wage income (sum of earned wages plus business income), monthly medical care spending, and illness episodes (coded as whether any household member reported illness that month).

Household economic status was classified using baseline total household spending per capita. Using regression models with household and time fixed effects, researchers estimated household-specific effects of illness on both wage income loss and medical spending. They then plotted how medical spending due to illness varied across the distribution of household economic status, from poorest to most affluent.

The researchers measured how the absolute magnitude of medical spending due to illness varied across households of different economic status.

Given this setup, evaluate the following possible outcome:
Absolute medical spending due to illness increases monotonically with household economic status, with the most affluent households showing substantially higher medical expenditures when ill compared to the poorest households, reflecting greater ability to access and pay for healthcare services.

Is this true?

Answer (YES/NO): YES